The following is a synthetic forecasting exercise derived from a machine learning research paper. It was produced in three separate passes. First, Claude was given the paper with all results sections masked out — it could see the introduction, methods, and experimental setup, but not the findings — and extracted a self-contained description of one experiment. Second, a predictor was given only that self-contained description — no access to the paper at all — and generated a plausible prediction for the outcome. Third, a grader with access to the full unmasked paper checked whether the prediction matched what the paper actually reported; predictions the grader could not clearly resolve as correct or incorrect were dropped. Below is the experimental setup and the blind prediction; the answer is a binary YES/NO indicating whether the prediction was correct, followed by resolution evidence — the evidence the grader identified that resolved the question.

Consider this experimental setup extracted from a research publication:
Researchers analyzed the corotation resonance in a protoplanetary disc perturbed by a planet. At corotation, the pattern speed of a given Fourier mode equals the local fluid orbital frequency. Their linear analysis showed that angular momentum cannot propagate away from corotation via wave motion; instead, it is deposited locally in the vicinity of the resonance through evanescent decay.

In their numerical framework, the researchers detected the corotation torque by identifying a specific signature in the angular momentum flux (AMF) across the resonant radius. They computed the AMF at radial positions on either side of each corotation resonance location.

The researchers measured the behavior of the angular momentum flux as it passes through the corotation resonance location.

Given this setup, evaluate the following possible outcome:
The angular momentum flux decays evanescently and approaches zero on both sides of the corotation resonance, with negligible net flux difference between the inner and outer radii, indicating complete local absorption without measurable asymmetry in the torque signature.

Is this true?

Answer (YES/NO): NO